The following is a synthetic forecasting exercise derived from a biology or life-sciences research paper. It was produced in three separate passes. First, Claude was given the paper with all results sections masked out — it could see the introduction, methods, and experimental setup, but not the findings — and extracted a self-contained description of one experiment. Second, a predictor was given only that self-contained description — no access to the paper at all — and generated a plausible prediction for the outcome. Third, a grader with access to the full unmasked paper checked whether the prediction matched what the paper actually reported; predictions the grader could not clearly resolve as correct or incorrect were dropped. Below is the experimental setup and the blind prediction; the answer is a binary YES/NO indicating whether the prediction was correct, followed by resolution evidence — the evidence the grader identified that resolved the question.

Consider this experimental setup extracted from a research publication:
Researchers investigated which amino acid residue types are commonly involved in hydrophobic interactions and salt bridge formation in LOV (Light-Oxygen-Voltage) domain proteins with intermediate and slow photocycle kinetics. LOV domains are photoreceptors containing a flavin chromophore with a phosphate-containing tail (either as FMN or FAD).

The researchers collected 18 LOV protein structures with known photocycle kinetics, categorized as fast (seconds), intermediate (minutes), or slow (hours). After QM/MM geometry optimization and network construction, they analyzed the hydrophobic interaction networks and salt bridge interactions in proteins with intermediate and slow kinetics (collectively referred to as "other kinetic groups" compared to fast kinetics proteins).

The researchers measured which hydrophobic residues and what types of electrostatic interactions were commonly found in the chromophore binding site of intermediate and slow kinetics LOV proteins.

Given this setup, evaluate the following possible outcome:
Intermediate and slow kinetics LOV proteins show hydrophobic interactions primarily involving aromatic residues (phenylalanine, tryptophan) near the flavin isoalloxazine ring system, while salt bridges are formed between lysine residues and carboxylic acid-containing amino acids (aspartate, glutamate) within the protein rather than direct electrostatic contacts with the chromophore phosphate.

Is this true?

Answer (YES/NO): NO